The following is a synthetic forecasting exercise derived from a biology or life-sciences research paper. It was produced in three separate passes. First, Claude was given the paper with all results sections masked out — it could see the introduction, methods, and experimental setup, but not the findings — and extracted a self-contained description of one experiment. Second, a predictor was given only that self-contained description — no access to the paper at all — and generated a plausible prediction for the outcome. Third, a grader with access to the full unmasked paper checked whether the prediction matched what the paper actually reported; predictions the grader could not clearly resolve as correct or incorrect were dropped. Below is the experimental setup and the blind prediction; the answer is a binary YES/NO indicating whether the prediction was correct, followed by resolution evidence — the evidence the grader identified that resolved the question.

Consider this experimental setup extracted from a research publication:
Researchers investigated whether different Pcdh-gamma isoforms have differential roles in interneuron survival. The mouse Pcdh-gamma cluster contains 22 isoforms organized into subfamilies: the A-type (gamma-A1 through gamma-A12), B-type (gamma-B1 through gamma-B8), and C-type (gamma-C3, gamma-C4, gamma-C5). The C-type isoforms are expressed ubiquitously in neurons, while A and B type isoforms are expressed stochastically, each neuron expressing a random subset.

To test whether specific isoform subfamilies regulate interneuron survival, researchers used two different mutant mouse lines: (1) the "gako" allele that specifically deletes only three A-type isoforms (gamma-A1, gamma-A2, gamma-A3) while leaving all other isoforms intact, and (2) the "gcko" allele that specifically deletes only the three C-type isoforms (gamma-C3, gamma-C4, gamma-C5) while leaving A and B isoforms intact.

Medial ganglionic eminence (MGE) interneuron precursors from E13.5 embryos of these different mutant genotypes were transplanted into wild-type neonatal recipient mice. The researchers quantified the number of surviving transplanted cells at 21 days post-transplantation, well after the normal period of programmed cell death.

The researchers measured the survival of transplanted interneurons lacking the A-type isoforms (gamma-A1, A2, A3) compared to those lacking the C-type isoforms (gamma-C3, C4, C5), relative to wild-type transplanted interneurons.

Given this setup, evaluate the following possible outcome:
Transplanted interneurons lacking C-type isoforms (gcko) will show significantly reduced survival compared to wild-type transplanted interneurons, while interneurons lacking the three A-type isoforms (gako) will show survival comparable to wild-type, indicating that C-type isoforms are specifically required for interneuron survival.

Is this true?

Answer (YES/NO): YES